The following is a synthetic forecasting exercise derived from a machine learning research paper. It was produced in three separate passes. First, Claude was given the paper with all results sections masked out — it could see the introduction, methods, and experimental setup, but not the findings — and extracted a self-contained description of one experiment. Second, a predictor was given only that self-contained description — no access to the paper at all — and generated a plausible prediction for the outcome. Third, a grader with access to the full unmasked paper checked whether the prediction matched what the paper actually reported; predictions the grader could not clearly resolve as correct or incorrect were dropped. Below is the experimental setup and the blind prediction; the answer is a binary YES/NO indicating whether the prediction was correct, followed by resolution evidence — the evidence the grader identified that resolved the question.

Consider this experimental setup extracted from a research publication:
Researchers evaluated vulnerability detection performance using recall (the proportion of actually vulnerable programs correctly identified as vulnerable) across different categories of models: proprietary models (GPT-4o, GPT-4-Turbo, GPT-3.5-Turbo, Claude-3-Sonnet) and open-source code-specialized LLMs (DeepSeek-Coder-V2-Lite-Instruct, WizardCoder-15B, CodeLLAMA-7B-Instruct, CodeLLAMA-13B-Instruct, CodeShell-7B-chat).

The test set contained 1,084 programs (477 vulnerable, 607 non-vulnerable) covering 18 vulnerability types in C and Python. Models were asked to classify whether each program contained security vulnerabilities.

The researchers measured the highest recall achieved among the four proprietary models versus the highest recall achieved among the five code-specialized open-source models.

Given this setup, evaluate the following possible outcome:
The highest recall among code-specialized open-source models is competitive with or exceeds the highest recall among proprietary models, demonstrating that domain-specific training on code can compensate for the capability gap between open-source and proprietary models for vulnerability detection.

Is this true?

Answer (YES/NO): YES